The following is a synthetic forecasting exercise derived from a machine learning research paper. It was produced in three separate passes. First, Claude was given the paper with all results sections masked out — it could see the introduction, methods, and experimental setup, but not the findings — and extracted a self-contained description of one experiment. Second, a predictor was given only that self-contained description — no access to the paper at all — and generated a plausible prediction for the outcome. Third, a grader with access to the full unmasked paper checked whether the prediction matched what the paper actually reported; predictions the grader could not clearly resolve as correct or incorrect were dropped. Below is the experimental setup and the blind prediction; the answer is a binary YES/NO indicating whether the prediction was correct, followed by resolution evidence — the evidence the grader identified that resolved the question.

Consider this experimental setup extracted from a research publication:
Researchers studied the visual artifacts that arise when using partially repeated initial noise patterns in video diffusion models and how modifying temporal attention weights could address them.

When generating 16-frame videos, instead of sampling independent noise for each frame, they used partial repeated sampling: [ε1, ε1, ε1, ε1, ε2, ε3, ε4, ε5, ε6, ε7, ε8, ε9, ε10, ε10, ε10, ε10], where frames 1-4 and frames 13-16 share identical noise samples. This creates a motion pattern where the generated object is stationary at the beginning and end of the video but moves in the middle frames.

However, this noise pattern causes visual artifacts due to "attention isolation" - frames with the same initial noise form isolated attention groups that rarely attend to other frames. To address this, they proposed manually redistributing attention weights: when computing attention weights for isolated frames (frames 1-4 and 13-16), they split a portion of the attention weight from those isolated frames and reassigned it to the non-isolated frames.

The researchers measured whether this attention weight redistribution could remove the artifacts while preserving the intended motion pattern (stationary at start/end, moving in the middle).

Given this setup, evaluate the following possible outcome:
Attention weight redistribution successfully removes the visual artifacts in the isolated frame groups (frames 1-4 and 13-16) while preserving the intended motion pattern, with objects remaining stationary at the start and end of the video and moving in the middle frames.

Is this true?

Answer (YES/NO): YES